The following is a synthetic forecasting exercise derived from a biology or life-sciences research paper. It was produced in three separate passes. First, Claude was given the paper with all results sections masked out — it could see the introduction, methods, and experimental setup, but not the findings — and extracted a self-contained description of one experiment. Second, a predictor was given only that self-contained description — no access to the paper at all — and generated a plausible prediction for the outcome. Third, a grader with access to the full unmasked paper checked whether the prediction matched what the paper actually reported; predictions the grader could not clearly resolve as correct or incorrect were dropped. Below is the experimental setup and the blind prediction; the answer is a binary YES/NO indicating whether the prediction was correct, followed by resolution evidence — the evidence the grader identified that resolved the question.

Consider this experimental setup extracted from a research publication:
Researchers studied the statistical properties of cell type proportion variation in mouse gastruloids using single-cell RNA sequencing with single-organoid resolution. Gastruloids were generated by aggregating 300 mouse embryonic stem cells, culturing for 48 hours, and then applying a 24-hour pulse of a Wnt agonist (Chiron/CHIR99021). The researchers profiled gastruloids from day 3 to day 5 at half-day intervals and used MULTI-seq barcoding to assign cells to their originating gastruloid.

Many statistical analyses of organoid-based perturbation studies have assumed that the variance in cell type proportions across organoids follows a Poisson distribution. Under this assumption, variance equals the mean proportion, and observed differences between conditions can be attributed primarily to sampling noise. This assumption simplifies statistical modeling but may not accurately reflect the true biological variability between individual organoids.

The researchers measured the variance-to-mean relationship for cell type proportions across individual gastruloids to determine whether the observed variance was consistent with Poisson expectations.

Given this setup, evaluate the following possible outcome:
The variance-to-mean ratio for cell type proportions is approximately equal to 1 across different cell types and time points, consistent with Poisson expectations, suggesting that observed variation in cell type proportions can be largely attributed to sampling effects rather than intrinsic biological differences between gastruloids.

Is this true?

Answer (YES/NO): NO